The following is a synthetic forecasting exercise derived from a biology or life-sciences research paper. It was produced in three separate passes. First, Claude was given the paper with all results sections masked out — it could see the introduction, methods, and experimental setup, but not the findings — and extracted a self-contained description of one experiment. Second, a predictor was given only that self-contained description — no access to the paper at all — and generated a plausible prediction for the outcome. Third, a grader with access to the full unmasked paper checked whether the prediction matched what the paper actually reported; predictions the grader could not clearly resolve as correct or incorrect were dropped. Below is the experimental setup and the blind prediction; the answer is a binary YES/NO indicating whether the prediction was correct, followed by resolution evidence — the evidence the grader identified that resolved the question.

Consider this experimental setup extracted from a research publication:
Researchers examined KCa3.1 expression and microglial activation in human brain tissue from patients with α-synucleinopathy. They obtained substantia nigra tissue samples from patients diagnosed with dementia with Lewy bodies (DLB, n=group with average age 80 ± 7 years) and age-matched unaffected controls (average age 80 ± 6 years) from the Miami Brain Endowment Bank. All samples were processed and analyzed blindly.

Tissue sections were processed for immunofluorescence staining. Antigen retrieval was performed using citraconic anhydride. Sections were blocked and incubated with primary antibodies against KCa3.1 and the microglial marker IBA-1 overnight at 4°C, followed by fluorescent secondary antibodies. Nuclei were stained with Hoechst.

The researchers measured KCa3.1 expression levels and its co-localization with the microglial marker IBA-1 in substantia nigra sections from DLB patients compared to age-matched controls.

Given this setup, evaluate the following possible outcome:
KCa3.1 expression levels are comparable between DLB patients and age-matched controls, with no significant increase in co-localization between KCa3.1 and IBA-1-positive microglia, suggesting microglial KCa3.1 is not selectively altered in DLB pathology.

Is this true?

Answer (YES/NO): NO